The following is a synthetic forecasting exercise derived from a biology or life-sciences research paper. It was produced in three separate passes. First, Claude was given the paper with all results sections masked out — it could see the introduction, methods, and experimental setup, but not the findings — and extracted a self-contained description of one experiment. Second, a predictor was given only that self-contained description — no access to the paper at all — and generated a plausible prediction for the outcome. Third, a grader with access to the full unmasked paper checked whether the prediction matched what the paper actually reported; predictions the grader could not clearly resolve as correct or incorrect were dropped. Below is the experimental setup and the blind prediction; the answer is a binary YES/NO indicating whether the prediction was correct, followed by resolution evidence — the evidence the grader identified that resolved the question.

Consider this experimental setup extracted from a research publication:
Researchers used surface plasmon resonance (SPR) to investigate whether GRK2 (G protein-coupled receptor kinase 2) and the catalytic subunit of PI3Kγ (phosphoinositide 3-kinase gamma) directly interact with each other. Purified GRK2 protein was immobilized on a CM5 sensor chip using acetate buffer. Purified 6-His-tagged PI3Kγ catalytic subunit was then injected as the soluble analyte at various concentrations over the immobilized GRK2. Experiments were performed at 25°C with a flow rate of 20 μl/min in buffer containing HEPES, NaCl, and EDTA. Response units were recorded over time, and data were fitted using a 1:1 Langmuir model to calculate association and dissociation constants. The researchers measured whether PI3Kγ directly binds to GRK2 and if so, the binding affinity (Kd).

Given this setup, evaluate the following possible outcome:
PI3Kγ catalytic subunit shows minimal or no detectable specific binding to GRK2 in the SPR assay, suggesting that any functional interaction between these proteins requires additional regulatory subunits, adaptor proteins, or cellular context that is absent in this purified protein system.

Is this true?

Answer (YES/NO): NO